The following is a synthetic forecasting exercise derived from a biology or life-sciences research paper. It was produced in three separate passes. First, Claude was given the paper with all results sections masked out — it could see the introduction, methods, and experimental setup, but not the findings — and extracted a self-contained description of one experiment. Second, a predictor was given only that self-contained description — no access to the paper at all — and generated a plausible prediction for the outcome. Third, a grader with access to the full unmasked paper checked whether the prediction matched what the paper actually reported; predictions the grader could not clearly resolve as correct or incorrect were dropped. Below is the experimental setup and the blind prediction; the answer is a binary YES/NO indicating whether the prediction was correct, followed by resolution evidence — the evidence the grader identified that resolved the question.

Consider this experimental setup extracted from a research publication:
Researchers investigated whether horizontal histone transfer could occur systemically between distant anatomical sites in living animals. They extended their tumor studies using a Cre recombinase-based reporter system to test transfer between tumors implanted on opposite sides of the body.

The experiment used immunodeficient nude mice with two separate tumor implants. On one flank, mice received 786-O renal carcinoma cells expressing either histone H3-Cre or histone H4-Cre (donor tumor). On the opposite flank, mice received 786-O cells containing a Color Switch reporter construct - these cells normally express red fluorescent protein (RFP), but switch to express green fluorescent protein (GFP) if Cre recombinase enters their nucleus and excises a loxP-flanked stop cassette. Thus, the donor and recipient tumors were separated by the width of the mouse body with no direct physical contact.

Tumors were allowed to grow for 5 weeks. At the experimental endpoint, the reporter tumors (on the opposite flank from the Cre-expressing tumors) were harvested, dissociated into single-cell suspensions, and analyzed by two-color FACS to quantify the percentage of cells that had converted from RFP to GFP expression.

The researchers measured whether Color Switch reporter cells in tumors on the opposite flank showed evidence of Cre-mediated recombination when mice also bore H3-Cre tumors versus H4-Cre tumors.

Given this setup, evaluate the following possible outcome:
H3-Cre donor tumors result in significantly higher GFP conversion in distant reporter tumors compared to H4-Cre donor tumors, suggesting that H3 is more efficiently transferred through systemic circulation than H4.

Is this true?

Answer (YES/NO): YES